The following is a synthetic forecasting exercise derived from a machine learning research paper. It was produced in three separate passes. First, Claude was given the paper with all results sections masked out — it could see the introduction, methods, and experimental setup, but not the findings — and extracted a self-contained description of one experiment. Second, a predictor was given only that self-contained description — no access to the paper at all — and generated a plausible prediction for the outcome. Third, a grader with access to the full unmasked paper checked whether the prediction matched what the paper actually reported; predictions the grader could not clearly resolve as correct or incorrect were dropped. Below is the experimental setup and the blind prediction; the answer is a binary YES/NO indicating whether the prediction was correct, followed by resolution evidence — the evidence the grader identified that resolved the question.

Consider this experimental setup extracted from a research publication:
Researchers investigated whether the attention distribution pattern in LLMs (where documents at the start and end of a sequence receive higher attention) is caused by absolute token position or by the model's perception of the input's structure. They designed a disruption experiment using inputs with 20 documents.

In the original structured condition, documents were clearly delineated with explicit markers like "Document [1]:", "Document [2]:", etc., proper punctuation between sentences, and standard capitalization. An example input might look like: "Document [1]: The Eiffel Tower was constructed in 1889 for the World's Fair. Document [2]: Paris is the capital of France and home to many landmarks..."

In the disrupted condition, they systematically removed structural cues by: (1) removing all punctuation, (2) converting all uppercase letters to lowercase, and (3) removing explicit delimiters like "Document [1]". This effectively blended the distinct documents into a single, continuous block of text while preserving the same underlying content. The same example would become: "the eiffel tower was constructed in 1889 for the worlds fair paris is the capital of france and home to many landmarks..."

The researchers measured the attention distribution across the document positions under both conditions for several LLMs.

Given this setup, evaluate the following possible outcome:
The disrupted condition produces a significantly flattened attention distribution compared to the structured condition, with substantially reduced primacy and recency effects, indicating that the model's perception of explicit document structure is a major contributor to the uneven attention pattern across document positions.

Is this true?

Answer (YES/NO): YES